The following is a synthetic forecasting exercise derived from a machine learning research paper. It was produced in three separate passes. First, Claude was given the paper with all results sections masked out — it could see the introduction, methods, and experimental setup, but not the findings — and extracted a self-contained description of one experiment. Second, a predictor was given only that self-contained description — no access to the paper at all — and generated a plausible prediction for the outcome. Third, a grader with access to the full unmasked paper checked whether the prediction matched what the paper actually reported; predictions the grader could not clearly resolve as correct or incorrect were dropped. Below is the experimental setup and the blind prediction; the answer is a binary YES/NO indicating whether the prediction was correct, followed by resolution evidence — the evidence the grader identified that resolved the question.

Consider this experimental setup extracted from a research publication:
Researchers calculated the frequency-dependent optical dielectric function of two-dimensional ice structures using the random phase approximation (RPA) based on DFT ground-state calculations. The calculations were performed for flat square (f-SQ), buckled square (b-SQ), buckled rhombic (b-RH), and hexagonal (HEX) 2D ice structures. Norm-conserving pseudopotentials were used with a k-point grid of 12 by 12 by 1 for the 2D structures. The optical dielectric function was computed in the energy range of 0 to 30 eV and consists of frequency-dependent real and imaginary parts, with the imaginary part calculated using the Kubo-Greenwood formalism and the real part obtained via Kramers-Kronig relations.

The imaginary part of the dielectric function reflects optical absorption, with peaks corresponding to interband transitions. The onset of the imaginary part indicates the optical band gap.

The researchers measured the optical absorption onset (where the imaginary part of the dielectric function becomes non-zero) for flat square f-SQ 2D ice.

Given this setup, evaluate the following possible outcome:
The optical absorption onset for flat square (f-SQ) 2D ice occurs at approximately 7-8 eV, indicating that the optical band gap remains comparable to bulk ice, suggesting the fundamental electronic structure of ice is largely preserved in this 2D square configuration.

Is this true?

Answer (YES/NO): NO